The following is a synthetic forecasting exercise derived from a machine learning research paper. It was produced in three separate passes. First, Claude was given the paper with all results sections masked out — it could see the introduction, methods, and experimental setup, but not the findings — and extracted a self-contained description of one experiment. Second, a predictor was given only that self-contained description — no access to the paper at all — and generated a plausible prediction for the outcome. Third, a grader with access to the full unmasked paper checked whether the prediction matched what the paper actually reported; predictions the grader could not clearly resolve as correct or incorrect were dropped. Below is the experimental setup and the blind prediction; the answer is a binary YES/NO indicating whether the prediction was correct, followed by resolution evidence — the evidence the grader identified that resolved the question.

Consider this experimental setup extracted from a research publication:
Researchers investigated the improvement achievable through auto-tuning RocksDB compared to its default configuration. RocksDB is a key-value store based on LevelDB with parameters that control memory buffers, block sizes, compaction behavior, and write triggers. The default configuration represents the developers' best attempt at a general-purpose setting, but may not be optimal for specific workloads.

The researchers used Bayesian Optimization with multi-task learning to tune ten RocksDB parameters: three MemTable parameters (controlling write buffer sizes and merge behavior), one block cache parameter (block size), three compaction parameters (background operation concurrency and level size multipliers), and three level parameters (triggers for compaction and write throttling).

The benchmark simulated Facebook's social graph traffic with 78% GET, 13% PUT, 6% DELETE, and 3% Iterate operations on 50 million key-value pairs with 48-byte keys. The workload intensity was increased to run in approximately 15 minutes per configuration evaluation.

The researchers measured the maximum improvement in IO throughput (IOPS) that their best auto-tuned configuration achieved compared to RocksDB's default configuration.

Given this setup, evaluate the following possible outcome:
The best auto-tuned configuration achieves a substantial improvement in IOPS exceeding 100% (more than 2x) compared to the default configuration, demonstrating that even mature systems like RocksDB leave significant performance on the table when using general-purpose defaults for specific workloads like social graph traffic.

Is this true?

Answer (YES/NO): NO